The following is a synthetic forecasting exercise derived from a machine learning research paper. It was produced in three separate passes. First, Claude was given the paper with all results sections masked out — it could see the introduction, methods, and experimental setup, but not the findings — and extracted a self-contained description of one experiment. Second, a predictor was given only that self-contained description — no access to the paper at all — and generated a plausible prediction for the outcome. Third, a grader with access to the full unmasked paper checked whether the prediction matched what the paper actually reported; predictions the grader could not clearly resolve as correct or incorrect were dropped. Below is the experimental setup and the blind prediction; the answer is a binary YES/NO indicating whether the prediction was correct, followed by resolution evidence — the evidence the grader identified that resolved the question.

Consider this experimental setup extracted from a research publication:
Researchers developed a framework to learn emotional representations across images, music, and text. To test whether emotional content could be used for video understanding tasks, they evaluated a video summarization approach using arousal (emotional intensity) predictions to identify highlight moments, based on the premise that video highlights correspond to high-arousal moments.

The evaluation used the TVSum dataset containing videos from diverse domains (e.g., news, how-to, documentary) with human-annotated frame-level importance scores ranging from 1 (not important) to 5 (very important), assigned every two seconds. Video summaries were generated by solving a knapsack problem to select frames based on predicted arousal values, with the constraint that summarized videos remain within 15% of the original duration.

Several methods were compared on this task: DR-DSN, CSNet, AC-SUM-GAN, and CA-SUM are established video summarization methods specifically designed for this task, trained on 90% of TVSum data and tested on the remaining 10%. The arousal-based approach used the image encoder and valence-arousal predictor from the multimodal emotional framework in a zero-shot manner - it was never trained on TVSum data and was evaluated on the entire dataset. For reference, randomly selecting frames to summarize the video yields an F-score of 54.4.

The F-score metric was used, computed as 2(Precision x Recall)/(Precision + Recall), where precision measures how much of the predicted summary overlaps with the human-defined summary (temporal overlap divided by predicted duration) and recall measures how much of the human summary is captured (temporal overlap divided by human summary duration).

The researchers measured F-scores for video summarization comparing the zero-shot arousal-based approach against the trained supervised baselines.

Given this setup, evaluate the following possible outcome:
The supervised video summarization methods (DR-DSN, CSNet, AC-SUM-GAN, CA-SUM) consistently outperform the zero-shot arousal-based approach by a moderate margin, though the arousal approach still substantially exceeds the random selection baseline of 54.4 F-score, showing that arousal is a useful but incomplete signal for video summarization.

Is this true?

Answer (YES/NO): NO